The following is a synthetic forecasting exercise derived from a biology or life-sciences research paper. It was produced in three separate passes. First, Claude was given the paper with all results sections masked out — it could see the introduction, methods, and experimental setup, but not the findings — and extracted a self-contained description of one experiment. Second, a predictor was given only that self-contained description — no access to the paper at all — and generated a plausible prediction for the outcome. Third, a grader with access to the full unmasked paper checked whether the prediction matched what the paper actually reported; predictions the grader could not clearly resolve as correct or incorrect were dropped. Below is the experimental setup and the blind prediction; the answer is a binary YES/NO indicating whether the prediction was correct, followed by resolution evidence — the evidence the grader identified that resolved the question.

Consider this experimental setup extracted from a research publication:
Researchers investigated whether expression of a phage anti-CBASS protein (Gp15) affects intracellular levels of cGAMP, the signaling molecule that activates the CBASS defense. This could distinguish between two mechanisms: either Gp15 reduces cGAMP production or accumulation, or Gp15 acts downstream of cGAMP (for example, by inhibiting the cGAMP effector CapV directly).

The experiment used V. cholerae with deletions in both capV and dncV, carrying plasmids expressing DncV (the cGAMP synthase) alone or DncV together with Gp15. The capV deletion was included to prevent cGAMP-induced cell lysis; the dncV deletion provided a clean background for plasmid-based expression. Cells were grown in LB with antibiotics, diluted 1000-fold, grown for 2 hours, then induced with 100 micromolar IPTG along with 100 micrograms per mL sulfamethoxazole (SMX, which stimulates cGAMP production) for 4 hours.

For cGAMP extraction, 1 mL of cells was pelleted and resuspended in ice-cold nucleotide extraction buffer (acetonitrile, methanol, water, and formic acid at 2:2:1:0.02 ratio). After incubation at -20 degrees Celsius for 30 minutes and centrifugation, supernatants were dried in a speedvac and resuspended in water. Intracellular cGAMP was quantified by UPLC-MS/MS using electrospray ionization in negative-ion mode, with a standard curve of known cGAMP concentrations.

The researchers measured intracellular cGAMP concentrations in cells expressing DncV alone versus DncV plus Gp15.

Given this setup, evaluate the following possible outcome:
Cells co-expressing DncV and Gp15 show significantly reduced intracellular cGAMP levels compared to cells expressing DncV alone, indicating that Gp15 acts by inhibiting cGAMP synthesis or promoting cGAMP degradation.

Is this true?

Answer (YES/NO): NO